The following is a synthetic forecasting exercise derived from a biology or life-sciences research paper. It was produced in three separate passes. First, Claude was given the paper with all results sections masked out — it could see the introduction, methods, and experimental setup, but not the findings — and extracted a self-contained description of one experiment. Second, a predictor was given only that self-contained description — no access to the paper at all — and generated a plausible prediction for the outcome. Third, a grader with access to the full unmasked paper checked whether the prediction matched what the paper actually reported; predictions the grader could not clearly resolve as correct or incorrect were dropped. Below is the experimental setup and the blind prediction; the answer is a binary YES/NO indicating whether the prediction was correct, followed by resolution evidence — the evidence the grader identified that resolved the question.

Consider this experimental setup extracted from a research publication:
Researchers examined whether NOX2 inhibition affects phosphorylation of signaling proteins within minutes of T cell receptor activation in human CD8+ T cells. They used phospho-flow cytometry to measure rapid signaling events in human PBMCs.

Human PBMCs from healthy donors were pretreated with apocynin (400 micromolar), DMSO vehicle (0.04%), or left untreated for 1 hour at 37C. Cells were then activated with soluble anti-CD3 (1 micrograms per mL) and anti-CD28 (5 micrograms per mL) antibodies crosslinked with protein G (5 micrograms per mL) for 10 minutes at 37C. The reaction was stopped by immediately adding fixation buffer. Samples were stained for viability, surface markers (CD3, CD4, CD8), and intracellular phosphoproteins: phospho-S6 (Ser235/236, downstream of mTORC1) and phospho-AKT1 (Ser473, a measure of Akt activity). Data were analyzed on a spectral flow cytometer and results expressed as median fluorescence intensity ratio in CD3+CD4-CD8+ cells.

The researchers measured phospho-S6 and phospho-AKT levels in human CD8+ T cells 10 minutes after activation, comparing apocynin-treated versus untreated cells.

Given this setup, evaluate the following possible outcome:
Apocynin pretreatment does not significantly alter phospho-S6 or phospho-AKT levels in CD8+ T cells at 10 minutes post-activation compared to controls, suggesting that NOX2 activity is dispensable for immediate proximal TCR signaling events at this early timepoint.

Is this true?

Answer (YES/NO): NO